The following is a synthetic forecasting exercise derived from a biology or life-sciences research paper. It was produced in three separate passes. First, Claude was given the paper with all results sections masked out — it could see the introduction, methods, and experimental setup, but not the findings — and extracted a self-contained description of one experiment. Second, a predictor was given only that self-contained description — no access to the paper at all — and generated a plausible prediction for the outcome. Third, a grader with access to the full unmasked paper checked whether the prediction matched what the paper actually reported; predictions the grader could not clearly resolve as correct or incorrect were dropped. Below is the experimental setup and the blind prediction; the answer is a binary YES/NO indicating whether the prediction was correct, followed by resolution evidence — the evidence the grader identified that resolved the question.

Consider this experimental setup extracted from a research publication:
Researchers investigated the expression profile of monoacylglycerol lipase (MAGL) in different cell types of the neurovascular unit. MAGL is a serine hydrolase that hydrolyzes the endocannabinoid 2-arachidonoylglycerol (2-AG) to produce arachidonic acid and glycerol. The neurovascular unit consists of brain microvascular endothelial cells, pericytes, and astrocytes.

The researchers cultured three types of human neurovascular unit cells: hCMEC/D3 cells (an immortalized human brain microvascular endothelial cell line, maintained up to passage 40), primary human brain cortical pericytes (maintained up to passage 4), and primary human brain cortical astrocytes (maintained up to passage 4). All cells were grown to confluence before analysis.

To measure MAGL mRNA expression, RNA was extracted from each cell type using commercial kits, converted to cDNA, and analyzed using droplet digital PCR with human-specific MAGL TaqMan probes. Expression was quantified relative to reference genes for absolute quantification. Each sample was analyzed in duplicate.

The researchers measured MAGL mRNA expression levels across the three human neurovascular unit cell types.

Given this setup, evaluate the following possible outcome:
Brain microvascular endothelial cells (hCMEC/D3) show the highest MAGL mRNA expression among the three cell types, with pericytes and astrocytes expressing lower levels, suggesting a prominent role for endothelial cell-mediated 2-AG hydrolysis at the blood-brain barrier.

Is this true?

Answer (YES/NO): NO